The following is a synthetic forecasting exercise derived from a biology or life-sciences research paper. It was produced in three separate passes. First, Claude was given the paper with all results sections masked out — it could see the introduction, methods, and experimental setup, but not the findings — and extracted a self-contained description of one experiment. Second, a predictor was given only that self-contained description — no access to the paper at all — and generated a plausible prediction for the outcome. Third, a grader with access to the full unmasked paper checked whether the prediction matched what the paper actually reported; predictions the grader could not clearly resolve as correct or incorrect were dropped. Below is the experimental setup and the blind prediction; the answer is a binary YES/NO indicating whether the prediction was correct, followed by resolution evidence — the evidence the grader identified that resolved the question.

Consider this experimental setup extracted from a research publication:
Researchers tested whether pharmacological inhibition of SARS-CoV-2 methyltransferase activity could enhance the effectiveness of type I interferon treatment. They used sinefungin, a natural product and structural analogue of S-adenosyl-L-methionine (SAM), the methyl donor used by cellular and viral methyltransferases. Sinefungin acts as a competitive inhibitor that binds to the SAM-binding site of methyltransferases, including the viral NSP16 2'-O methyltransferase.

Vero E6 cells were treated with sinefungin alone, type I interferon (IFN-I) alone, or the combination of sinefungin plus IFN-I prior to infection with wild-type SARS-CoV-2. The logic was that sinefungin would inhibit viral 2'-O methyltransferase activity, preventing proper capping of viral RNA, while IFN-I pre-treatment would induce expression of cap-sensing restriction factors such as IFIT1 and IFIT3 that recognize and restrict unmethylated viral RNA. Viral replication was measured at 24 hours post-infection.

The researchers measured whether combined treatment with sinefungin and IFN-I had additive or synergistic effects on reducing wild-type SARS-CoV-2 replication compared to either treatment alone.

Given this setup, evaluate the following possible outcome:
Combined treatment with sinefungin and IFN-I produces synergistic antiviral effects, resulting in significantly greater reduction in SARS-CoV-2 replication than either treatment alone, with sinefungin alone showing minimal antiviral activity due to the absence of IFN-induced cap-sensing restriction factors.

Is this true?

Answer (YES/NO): NO